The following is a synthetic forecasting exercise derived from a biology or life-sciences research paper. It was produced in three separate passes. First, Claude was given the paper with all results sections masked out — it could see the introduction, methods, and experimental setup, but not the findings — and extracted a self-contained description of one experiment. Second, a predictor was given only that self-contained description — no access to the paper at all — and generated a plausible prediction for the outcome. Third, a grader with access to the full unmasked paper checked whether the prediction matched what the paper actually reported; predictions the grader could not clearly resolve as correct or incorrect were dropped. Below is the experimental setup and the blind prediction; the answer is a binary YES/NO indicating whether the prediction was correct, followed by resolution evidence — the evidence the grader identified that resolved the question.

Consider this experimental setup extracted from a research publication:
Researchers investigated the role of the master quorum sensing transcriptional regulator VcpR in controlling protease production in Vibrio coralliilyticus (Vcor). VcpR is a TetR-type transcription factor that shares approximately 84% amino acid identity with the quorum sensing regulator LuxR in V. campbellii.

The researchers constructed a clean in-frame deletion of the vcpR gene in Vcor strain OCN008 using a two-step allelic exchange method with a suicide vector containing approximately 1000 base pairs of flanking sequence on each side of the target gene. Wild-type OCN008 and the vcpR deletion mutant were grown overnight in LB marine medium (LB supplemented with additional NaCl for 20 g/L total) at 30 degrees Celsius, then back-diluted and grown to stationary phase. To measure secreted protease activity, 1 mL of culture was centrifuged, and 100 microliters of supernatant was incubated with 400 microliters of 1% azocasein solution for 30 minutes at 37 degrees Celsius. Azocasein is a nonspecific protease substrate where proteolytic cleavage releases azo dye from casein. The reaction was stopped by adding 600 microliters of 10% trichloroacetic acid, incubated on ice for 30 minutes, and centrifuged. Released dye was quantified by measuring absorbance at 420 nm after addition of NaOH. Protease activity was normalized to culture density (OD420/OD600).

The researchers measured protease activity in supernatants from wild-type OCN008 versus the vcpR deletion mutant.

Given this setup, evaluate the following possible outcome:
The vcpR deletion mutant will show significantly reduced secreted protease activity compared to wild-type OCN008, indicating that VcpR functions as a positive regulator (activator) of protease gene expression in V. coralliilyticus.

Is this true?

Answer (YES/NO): YES